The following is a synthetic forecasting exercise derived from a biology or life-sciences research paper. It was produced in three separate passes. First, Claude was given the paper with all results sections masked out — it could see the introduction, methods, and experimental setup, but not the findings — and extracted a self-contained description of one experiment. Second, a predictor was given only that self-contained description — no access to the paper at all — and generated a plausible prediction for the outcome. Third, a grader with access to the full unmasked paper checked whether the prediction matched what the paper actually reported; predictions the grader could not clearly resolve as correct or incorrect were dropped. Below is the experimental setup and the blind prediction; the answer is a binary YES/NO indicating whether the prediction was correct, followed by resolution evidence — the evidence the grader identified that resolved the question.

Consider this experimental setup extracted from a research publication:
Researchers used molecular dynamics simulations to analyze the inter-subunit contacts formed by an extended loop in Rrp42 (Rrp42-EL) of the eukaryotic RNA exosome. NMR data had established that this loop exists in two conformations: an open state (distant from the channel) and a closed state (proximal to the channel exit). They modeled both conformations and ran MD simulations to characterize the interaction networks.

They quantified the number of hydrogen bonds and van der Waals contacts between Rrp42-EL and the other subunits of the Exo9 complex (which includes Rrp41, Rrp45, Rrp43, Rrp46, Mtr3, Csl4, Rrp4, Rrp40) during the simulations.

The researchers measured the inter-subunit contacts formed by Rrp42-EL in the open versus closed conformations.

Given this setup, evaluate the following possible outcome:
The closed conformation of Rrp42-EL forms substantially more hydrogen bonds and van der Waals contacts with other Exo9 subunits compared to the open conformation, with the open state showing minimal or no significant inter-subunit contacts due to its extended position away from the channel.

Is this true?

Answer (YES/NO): YES